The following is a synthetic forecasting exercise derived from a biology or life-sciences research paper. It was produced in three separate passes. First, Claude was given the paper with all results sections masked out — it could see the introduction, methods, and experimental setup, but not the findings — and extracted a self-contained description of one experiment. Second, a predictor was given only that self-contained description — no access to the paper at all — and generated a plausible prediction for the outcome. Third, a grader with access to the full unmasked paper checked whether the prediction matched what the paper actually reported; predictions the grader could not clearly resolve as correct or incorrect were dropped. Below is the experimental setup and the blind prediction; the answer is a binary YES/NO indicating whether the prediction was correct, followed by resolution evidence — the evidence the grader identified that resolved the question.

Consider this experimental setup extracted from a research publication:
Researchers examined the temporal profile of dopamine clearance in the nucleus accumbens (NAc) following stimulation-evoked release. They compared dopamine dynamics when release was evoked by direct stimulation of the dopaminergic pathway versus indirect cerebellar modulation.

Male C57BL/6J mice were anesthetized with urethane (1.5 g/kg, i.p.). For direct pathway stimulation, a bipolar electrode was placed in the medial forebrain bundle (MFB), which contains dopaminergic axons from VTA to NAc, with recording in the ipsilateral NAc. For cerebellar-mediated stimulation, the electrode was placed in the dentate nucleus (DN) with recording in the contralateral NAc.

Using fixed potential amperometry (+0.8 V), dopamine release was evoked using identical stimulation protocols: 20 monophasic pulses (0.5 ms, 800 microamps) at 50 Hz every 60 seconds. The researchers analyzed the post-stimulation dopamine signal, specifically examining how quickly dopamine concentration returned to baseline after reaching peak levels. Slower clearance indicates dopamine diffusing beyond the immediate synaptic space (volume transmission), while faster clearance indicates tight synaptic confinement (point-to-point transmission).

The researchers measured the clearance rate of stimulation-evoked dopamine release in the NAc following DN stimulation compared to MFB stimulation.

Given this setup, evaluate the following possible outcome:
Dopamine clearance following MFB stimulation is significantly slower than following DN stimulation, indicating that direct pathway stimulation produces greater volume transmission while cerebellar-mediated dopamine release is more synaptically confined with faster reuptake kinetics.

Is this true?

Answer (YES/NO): NO